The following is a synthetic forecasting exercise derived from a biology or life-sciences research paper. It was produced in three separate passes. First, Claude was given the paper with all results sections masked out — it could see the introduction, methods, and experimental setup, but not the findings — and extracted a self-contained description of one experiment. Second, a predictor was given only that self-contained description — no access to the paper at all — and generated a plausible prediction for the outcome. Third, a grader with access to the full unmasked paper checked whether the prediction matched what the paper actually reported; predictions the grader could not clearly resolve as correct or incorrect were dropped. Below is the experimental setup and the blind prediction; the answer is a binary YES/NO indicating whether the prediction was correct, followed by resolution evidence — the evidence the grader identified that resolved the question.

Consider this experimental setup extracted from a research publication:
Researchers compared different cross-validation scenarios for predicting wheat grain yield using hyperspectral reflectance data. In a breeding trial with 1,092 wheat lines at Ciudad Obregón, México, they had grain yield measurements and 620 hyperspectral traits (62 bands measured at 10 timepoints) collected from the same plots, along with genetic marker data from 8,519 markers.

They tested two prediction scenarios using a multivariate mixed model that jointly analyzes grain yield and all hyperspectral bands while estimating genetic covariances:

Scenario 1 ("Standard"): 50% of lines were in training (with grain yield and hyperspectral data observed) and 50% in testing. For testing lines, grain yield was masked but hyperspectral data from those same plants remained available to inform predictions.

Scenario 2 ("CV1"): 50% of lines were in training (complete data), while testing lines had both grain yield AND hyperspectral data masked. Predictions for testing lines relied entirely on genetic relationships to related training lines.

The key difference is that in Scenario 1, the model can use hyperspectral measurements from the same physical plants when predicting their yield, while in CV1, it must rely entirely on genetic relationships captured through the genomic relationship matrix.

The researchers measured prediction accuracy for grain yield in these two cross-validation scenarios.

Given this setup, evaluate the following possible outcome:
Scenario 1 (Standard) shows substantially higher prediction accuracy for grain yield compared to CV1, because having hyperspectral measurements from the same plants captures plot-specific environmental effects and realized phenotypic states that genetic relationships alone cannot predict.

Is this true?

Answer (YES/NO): YES